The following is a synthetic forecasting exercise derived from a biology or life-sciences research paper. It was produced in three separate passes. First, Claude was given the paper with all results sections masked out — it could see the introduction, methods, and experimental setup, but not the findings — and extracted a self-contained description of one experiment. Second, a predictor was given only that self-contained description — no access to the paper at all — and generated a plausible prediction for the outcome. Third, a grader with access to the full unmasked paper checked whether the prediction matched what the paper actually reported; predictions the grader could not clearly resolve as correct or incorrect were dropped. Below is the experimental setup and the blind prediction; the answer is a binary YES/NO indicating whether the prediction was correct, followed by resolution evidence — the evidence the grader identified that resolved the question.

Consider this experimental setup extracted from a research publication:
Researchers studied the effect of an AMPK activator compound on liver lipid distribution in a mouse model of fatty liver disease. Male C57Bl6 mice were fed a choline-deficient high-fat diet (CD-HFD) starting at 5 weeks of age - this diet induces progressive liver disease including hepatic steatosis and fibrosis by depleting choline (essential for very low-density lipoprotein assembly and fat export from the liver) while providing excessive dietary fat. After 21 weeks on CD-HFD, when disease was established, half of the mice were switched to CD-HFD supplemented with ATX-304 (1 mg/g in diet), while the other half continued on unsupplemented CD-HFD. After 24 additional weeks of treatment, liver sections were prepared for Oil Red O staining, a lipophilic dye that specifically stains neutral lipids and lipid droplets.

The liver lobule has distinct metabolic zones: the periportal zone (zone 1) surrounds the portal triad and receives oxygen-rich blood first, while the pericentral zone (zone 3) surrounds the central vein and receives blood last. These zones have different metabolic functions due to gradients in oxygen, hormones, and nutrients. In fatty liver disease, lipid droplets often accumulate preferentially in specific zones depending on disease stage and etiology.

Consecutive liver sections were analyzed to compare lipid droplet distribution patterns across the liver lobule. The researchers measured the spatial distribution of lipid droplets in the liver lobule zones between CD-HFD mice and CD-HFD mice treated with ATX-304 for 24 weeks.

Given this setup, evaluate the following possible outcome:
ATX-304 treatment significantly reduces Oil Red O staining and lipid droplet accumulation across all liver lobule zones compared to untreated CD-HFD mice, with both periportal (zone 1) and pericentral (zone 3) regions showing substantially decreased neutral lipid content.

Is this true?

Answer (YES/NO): NO